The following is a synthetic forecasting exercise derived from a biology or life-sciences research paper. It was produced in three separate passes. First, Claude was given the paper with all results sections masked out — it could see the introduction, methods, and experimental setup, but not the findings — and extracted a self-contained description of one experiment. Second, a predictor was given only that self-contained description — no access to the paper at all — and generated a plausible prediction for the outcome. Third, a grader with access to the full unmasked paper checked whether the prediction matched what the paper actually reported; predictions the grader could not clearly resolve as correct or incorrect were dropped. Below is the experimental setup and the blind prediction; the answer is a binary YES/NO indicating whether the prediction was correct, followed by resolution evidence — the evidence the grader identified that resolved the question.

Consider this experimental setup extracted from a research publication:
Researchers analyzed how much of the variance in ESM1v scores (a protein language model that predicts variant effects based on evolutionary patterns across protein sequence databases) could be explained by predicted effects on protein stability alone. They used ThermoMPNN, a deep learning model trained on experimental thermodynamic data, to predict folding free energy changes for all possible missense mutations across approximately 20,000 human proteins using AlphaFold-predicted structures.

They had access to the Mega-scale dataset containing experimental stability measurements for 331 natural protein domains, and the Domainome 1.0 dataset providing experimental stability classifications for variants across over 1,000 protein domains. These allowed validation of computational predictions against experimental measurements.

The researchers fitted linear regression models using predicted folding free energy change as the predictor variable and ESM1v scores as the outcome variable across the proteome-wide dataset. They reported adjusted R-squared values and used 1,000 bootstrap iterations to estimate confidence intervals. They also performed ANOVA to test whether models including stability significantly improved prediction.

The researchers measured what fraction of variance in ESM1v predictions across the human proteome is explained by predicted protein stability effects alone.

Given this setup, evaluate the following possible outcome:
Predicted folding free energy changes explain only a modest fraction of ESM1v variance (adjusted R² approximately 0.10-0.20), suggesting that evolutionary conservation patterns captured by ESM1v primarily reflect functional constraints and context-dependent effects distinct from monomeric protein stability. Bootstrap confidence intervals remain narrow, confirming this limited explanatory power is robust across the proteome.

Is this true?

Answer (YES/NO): NO